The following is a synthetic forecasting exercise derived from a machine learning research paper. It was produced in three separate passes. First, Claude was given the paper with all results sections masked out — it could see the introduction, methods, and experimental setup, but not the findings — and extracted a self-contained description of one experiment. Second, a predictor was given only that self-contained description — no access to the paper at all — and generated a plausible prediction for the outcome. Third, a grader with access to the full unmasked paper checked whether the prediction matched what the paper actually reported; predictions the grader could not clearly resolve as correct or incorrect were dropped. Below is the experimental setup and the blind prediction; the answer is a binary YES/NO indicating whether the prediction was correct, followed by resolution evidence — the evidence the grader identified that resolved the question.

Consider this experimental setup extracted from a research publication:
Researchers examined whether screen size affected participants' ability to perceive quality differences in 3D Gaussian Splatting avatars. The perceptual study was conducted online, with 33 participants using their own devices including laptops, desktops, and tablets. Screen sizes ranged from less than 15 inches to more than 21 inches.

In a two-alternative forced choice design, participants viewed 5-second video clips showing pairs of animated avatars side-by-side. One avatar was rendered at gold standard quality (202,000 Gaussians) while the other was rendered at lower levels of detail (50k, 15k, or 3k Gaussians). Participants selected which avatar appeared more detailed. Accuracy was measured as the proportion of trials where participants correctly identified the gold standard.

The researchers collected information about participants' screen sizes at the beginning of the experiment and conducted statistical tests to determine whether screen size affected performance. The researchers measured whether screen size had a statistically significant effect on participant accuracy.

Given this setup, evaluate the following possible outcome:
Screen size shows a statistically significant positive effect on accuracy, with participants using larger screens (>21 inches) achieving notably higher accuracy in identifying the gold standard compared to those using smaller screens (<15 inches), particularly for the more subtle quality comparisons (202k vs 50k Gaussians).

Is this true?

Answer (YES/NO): NO